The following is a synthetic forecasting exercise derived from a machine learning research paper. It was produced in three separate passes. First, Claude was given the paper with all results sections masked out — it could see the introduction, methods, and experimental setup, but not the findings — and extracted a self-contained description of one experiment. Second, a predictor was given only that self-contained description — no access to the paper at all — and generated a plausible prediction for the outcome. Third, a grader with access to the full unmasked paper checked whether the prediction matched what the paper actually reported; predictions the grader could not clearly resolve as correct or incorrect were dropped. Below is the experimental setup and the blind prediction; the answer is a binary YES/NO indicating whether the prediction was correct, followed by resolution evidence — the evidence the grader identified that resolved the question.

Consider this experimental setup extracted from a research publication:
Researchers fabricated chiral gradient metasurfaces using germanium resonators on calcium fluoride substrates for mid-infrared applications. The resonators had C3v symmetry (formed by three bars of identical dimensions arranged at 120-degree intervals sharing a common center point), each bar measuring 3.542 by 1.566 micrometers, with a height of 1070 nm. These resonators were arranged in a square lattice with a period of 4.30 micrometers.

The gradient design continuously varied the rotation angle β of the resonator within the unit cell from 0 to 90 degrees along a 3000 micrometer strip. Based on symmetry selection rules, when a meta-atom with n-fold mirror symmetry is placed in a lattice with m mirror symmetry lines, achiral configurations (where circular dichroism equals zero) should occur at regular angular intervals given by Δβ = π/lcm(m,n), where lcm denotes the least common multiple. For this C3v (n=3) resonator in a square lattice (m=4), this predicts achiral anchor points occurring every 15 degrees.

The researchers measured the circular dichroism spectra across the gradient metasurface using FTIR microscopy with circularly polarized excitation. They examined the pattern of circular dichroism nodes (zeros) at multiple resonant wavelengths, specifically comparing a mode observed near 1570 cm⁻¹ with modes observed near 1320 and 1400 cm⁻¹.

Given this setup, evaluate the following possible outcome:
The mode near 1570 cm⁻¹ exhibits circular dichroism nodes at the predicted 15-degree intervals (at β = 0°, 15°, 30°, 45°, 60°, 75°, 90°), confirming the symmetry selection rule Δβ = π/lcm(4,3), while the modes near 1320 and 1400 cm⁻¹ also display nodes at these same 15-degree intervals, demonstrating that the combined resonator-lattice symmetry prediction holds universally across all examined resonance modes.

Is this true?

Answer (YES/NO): NO